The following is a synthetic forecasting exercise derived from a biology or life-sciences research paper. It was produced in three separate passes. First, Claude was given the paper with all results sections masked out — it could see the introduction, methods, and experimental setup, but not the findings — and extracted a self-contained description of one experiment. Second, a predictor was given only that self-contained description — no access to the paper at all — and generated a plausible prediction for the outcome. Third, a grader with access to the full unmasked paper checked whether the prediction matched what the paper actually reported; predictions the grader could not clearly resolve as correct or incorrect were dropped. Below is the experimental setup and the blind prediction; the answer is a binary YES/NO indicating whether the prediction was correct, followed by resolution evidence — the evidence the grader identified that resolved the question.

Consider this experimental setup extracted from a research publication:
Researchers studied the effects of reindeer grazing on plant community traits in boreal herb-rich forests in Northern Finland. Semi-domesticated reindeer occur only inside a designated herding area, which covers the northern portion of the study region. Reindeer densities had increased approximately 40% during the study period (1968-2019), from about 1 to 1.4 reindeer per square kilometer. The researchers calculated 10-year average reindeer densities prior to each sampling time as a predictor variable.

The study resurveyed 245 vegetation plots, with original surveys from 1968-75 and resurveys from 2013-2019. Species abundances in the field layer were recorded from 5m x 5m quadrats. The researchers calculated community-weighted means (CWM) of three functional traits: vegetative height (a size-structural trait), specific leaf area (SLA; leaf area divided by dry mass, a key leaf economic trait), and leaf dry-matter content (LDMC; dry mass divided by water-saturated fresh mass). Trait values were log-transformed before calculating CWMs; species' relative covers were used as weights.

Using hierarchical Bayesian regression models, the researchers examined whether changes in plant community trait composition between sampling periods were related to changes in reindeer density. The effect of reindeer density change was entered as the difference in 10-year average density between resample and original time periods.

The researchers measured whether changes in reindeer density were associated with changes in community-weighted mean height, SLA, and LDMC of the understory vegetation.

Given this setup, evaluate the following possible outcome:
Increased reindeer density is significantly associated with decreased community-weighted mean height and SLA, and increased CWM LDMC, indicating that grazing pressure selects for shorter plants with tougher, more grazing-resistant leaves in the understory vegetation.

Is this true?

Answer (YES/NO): YES